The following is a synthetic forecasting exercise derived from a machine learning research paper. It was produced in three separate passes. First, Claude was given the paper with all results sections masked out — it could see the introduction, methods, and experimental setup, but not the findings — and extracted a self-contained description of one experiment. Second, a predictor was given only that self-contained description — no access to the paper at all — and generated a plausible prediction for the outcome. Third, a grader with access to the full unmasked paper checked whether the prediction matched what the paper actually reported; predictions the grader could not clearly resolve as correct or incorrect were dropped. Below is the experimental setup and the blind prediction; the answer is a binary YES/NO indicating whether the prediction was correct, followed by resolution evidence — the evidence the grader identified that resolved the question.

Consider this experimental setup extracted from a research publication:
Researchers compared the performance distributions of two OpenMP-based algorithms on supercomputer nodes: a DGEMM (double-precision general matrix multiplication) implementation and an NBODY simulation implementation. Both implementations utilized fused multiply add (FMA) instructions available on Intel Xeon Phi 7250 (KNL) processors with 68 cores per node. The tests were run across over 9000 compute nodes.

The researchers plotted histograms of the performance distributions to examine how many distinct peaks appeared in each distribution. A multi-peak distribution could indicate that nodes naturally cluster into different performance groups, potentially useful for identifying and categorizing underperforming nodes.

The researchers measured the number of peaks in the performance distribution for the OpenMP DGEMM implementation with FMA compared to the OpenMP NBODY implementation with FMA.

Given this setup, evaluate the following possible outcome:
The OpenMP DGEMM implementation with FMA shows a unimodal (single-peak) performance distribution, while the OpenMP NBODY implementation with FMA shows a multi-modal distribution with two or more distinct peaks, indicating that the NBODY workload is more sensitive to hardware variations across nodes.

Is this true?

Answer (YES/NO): NO